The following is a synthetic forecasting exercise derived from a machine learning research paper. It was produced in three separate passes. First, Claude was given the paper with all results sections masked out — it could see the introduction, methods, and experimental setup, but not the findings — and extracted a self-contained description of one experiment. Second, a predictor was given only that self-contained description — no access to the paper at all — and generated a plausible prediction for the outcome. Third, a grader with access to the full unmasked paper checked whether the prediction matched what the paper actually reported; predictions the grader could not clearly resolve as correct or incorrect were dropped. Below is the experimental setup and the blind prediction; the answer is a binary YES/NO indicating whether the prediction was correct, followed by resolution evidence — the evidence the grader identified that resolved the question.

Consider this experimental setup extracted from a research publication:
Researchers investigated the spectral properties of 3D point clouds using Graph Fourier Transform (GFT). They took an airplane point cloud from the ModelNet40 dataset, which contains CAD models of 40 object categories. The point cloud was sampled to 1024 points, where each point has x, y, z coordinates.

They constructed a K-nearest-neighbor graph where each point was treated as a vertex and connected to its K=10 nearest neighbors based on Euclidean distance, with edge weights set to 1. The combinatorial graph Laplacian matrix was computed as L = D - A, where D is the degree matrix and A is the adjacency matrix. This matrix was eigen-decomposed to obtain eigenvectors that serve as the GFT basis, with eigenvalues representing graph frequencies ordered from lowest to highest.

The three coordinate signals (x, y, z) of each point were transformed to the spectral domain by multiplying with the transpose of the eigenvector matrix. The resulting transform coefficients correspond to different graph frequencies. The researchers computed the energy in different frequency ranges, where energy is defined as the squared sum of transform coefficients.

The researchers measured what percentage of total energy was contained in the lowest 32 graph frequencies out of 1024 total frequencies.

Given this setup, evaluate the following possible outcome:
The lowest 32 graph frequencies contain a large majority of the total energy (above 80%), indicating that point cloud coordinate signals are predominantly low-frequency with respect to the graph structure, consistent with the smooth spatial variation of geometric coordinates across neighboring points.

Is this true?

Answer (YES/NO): YES